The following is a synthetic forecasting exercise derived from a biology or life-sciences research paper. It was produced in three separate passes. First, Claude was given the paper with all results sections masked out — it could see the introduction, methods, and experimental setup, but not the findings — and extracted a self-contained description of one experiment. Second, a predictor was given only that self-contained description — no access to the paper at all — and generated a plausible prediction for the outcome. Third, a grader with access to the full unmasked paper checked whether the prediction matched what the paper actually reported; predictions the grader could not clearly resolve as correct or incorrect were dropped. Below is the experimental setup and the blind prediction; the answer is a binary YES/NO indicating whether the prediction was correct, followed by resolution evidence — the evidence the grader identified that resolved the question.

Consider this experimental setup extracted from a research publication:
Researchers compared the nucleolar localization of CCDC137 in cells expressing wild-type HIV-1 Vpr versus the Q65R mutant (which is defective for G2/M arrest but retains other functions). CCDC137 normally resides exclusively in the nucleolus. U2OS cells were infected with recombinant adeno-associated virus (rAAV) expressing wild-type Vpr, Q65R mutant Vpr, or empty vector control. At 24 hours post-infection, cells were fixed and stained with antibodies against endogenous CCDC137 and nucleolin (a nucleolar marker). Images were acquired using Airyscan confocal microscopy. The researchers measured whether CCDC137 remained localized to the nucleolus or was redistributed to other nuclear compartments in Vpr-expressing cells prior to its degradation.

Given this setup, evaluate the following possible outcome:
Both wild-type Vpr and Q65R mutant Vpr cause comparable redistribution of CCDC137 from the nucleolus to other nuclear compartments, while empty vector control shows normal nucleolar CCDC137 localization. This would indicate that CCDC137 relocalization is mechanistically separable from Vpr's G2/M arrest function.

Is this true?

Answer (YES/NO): NO